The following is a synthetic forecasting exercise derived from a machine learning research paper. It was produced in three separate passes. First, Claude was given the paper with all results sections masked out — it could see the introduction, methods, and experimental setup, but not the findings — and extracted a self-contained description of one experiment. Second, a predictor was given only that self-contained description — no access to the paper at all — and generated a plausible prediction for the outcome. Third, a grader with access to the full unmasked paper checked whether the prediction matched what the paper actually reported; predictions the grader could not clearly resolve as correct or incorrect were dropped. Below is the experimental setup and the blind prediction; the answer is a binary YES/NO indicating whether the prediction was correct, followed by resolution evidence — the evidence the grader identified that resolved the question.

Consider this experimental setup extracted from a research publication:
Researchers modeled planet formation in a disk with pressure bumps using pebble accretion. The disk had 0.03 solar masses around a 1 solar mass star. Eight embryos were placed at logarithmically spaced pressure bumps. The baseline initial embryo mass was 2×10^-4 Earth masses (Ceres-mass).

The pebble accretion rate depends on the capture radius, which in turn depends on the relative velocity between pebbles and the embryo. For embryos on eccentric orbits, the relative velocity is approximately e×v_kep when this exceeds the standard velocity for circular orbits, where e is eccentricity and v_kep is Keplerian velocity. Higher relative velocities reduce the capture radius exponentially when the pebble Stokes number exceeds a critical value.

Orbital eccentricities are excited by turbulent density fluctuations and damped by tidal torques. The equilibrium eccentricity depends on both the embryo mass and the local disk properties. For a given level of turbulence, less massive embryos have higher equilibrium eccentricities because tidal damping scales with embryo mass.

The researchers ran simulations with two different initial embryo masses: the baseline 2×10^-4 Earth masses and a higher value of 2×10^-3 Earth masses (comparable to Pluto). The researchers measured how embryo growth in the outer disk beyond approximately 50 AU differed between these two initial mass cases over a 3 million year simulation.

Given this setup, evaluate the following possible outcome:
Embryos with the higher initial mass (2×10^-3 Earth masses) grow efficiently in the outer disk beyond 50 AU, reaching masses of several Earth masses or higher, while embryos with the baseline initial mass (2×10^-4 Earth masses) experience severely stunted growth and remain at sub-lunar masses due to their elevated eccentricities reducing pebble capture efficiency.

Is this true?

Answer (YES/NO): YES